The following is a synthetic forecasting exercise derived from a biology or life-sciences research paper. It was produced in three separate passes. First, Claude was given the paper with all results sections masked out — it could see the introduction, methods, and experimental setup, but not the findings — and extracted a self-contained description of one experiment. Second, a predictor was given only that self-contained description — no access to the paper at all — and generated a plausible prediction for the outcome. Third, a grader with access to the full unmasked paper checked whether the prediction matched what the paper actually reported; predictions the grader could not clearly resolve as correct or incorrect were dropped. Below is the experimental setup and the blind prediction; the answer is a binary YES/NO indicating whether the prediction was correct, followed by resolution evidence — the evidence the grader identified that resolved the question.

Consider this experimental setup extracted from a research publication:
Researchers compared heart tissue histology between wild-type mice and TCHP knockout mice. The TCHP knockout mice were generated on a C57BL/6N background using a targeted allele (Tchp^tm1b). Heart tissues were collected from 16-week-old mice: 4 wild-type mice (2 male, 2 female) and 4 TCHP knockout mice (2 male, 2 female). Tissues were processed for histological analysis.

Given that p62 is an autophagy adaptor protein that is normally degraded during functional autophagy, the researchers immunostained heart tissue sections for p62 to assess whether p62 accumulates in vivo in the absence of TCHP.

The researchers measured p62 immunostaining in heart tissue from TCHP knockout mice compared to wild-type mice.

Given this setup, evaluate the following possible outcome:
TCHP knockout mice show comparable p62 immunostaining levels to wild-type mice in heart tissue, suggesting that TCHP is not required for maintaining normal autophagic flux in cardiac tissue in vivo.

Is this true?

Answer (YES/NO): NO